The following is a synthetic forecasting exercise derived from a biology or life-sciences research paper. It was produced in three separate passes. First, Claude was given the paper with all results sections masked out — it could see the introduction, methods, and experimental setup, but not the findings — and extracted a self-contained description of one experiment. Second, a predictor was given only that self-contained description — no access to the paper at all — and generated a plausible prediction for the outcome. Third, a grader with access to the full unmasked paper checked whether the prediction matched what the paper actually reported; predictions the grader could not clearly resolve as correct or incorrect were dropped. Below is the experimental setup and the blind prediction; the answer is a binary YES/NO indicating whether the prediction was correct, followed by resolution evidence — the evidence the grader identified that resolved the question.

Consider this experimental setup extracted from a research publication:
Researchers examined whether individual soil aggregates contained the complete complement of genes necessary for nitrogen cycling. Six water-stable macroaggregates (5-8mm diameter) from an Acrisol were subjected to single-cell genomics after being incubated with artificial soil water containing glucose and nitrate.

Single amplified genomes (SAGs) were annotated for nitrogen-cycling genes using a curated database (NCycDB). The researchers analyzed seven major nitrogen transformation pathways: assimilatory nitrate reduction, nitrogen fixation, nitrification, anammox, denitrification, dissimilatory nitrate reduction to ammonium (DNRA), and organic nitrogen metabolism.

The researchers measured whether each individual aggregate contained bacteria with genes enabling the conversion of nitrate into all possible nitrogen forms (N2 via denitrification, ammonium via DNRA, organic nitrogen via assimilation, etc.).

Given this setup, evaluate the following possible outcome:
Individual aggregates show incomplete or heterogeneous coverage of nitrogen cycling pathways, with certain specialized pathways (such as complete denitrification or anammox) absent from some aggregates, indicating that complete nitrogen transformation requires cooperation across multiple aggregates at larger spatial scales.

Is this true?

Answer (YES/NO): NO